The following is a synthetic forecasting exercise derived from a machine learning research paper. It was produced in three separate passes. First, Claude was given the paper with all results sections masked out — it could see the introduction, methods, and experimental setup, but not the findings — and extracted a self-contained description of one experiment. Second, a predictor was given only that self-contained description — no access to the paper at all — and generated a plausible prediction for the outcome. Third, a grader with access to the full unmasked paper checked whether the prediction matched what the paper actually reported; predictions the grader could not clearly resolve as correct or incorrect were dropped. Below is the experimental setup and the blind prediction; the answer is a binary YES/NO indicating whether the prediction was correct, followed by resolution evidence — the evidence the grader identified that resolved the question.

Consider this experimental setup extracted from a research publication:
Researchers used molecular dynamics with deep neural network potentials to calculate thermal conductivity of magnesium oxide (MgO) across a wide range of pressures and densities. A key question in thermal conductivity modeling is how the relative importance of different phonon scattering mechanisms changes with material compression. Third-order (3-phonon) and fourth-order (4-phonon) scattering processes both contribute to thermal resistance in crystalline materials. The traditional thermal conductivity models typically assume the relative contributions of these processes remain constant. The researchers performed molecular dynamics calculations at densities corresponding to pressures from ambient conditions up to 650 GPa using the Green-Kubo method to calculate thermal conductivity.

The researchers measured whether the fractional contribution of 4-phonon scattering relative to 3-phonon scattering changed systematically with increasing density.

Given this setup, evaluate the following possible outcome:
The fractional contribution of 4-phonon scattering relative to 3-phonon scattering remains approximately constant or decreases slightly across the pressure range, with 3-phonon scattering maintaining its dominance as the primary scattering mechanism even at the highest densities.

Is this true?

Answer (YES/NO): NO